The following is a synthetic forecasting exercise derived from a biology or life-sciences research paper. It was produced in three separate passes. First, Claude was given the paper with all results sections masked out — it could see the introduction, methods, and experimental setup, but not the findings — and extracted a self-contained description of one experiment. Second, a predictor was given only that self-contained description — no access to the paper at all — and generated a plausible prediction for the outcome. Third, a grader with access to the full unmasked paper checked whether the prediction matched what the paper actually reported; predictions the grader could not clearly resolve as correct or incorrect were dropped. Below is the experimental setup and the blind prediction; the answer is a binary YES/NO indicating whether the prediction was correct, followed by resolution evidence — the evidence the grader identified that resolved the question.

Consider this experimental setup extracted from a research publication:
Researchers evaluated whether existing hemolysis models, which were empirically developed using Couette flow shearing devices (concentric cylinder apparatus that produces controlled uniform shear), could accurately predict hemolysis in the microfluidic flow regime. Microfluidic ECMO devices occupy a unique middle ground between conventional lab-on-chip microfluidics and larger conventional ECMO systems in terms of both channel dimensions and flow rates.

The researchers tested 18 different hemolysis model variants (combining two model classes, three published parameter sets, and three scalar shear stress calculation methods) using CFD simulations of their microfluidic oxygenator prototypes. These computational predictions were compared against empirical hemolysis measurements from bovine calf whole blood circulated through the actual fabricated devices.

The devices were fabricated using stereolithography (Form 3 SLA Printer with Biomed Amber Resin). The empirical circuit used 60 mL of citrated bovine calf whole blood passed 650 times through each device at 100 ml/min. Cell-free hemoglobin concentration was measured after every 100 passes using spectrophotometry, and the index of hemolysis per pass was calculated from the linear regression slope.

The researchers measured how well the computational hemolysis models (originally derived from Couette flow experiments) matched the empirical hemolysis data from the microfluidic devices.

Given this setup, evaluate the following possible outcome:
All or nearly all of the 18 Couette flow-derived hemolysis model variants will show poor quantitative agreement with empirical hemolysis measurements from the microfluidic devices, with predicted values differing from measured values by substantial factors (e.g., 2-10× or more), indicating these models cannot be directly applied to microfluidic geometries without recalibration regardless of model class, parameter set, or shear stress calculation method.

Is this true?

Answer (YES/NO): NO